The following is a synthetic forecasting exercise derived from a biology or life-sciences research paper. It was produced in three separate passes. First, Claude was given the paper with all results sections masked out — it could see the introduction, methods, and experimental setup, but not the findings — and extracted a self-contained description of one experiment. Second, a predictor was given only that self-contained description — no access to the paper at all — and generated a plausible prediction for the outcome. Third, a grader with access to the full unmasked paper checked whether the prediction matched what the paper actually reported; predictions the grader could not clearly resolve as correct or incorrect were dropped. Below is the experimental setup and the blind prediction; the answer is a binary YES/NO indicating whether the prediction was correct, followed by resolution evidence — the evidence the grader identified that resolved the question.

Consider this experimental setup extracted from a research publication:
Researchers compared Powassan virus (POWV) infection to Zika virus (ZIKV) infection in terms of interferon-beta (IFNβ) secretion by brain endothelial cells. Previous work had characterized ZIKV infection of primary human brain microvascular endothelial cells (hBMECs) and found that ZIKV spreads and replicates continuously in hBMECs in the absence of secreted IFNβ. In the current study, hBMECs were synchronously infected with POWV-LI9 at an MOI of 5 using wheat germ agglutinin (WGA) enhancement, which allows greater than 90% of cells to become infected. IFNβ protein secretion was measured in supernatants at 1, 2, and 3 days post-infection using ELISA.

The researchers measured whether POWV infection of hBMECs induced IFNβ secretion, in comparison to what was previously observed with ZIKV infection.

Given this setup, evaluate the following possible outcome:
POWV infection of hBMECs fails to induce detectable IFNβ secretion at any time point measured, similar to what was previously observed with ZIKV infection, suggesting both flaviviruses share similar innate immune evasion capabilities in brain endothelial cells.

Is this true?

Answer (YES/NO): NO